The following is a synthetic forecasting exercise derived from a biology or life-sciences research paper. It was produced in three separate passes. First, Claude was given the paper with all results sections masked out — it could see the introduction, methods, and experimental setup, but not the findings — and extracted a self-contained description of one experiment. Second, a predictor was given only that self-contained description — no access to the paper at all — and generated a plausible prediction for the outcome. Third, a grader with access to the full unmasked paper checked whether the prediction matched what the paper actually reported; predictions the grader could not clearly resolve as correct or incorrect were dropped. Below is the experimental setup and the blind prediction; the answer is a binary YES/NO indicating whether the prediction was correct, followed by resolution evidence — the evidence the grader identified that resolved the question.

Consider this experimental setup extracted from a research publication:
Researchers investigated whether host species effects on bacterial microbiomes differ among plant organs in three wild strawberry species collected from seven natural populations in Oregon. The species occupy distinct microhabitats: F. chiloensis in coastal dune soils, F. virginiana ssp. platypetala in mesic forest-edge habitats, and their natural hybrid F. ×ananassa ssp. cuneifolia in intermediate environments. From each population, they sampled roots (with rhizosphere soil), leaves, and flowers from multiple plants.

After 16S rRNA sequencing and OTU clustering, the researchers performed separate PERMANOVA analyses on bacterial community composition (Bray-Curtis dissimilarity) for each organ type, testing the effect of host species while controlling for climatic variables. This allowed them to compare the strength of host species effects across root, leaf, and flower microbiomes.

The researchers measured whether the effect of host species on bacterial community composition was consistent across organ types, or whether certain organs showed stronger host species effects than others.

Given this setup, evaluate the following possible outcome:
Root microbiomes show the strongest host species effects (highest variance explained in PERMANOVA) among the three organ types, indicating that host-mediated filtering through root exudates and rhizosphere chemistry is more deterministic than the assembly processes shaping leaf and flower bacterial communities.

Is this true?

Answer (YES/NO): NO